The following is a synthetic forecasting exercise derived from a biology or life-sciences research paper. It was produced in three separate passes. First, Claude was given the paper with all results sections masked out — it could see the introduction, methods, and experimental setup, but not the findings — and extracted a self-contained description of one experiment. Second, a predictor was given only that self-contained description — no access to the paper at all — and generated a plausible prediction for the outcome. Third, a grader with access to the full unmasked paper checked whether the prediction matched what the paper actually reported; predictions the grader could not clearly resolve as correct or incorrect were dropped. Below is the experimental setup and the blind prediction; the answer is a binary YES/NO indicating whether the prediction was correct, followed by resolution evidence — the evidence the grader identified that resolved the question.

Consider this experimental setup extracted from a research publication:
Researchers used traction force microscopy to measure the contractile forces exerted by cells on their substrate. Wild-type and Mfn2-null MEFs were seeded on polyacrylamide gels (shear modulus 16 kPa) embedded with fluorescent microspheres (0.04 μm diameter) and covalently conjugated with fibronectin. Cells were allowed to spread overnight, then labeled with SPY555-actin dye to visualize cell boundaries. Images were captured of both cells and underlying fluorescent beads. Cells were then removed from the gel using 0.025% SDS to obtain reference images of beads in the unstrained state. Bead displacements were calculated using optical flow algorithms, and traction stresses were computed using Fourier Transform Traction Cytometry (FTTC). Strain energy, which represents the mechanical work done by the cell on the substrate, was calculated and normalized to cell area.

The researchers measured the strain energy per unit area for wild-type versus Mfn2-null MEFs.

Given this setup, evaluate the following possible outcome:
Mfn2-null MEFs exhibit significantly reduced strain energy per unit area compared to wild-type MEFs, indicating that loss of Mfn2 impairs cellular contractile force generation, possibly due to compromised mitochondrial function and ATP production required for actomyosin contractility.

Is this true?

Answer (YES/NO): NO